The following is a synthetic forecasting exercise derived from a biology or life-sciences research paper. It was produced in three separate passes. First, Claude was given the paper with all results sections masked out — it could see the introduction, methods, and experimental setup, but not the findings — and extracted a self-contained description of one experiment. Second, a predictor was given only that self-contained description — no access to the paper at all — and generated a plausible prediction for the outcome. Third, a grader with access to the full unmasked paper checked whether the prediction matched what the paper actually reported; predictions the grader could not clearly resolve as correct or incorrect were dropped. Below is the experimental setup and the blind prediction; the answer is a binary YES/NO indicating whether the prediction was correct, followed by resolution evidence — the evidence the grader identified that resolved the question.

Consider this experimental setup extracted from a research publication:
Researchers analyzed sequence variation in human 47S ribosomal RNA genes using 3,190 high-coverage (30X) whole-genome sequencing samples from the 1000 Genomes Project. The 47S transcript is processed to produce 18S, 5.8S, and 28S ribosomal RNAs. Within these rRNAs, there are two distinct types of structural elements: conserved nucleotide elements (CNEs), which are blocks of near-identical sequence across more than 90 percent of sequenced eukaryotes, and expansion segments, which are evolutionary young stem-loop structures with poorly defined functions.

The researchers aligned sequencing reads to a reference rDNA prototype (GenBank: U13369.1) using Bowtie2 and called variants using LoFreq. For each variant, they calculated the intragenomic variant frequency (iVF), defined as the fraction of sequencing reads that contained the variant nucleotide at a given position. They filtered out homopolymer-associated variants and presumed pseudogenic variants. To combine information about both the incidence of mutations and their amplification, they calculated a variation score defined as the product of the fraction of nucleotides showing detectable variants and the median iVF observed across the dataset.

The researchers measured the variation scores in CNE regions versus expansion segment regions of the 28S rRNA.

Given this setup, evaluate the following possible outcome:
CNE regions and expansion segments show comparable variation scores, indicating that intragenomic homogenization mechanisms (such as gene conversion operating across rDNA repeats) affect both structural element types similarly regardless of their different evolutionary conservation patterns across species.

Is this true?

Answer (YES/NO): NO